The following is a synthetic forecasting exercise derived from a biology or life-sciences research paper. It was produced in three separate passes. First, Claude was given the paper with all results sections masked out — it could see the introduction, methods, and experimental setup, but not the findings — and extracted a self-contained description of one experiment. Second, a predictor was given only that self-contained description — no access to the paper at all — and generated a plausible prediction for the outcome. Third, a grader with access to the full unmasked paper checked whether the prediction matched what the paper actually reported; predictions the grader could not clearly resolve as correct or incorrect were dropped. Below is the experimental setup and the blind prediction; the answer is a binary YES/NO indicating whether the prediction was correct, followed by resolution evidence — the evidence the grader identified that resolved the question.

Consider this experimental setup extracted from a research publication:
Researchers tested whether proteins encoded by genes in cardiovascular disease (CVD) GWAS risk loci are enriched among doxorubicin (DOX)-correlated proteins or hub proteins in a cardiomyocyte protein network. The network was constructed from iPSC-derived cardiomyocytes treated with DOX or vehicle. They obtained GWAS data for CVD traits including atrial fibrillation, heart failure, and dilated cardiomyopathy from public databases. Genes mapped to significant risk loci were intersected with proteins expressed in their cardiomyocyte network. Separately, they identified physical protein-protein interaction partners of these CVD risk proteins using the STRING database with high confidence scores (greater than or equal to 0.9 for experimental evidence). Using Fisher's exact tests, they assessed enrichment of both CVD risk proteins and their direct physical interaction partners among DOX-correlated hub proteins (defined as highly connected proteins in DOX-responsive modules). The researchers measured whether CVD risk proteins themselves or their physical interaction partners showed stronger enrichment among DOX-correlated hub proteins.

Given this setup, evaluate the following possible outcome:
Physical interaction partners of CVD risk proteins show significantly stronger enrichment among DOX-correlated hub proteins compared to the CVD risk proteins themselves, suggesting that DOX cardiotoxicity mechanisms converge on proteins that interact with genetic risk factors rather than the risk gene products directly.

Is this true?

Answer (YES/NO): YES